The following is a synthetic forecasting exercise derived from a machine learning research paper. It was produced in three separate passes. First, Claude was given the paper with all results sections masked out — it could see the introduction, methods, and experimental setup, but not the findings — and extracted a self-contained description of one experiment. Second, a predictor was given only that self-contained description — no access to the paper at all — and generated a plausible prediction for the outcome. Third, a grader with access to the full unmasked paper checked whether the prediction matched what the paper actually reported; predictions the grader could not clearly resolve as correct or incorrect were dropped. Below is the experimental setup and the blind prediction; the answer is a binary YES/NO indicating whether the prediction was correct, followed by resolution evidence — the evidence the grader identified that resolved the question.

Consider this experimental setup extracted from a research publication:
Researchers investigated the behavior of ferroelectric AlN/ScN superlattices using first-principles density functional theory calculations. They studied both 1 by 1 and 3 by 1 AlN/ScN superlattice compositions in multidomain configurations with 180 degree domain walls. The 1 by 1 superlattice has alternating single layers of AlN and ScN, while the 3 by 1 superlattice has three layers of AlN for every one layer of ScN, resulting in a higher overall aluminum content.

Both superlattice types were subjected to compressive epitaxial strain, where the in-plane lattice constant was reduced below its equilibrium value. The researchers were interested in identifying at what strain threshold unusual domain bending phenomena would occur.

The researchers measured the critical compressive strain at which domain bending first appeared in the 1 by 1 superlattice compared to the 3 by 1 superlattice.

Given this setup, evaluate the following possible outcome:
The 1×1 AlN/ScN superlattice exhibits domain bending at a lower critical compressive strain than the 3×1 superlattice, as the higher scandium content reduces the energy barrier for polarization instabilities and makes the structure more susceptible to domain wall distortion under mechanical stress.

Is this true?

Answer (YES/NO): NO